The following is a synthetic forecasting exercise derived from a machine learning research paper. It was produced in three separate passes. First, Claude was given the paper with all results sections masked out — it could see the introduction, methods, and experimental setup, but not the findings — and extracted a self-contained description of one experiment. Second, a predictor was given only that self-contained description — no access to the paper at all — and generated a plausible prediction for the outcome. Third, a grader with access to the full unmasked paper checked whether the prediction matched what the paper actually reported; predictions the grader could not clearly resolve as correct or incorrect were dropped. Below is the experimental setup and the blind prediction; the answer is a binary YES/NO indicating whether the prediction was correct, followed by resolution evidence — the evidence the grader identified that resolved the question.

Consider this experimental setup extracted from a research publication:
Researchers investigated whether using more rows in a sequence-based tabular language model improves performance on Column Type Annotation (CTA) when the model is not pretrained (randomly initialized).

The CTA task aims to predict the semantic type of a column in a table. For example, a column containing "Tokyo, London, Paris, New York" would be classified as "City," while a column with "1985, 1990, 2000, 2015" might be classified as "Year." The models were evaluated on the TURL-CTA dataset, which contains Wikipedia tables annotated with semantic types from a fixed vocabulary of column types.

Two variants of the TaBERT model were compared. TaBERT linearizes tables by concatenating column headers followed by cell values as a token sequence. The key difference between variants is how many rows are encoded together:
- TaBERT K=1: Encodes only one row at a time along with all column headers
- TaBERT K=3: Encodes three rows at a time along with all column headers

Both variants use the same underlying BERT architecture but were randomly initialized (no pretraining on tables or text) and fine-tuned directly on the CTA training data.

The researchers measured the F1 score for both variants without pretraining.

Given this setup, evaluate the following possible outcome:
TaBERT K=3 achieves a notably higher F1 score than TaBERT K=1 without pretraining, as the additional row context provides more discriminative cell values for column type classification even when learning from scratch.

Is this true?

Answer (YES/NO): NO